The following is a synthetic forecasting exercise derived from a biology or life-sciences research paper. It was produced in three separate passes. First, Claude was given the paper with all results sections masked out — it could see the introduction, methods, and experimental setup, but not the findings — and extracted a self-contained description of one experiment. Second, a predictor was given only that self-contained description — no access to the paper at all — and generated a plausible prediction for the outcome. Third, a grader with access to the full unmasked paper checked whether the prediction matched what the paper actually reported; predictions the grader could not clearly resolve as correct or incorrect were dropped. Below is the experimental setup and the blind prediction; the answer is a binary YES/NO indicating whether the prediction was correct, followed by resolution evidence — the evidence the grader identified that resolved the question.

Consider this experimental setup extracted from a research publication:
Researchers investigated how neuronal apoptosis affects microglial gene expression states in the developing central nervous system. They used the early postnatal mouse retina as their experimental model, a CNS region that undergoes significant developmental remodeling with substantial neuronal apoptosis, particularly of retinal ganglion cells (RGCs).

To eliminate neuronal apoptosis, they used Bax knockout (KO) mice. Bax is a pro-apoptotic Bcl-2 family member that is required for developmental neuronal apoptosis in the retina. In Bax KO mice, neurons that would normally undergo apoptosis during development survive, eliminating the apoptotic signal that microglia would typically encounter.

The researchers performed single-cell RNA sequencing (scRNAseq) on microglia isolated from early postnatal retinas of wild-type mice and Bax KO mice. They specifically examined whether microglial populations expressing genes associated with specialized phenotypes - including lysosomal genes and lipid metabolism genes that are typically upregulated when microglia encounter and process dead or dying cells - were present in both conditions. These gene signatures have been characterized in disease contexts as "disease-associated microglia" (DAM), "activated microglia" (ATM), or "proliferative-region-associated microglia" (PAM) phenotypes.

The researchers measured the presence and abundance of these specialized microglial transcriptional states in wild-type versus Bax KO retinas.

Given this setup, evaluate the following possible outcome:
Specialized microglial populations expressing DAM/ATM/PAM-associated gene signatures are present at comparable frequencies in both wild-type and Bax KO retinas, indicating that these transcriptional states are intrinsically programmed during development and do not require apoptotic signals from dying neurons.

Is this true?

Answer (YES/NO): NO